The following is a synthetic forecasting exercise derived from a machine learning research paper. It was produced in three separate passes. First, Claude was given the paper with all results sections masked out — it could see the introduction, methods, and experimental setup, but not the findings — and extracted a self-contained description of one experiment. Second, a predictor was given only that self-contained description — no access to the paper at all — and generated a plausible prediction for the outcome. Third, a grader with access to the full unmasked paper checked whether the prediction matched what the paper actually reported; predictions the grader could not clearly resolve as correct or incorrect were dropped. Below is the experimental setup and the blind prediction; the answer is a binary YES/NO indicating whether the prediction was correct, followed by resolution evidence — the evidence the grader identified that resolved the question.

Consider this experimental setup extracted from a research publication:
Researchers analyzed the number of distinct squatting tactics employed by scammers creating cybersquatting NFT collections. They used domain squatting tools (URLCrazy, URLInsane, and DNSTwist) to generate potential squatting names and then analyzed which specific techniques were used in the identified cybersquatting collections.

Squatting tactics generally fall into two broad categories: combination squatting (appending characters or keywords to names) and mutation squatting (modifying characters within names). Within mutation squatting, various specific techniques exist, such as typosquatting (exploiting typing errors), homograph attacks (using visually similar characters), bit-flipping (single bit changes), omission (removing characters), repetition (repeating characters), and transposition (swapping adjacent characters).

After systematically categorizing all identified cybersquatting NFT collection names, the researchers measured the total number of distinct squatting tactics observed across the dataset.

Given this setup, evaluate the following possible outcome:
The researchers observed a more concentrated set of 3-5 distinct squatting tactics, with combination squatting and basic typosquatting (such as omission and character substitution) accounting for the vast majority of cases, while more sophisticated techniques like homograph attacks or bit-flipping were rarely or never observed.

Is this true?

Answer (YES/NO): NO